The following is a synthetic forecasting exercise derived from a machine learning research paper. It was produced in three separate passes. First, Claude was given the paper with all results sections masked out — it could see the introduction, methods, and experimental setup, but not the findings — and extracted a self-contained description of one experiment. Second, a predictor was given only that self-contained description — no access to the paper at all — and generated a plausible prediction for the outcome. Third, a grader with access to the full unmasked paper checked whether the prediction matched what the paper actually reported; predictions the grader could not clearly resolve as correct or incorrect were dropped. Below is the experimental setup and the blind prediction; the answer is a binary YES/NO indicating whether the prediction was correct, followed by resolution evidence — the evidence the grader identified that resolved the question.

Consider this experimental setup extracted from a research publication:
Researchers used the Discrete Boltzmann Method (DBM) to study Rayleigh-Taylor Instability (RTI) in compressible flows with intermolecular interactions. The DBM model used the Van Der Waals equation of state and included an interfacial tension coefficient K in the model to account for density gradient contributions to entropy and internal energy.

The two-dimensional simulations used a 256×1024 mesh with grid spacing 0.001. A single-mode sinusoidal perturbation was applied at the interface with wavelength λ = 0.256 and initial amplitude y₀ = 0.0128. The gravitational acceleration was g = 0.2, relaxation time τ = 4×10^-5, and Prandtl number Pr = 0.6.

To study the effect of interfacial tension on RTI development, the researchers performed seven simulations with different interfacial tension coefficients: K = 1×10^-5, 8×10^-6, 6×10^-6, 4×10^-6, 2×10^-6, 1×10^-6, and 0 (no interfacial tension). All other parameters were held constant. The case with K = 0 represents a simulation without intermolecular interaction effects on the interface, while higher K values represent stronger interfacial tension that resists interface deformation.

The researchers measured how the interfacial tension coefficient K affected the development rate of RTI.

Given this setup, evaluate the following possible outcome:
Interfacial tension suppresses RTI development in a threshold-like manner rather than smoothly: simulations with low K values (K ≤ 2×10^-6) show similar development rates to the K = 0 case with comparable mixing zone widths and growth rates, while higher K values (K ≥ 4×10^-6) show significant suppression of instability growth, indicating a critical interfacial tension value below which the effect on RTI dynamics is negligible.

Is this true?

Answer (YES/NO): NO